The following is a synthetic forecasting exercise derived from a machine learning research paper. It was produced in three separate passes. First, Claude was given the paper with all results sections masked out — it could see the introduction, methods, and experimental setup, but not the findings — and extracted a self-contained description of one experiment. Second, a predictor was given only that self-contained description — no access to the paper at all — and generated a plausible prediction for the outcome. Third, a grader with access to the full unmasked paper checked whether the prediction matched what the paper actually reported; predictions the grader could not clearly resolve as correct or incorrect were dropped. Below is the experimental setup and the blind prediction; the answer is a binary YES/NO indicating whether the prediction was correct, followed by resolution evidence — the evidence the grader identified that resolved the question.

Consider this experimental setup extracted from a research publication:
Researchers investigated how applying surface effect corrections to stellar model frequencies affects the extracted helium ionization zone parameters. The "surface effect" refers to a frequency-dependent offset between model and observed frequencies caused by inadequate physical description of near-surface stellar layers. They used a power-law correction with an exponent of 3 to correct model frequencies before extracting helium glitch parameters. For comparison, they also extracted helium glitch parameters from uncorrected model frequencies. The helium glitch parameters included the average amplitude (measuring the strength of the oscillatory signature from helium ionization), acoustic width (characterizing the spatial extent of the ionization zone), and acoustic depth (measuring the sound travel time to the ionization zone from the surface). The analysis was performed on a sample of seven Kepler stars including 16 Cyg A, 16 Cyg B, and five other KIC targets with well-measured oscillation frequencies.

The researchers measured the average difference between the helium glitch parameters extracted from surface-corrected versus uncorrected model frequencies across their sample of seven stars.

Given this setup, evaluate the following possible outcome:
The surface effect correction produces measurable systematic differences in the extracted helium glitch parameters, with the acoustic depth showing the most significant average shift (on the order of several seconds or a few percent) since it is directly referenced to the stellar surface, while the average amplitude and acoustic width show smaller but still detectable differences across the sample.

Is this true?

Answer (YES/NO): NO